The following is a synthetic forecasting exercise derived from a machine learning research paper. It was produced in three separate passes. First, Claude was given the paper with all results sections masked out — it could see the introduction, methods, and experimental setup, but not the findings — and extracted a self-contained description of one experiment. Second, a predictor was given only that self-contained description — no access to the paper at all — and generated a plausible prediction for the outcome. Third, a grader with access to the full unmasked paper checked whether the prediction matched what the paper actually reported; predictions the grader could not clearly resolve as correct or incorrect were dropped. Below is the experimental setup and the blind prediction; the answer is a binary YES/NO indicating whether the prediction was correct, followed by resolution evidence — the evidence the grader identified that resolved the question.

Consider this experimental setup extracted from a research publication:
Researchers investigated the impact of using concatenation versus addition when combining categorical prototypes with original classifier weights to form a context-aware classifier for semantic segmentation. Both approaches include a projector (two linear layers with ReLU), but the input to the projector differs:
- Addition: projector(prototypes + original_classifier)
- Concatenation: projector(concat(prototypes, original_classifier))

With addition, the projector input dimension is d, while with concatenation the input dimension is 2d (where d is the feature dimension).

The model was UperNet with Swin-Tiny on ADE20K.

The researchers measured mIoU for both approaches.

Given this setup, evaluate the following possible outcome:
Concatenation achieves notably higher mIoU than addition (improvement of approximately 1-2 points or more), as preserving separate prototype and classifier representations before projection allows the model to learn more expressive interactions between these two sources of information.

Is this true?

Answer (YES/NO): NO